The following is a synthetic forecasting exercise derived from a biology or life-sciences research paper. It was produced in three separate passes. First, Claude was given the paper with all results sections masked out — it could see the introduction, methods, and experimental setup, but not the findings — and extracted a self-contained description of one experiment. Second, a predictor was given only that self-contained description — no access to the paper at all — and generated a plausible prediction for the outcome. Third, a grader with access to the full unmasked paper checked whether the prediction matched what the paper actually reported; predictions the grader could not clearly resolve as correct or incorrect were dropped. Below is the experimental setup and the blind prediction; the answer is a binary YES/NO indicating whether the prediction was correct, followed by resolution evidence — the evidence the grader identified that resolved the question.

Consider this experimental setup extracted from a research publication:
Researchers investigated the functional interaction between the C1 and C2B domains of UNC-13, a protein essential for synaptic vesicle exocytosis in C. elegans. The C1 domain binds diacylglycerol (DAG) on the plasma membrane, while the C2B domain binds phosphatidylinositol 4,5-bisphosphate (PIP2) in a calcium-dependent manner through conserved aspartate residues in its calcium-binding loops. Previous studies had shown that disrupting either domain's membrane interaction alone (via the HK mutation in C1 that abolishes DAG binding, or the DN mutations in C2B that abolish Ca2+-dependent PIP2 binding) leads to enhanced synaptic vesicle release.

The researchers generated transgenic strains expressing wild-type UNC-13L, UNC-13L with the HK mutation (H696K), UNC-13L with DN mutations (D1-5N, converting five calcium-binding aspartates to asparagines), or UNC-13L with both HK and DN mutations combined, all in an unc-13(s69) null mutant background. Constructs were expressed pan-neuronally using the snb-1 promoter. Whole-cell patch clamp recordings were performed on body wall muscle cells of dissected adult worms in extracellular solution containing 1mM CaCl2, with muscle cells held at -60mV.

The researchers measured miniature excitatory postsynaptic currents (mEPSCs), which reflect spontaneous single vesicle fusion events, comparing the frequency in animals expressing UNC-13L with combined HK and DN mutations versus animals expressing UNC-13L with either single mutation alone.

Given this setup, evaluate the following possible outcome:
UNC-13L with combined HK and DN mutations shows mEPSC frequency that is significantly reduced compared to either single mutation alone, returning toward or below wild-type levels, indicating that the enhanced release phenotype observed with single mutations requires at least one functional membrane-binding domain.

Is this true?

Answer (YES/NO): NO